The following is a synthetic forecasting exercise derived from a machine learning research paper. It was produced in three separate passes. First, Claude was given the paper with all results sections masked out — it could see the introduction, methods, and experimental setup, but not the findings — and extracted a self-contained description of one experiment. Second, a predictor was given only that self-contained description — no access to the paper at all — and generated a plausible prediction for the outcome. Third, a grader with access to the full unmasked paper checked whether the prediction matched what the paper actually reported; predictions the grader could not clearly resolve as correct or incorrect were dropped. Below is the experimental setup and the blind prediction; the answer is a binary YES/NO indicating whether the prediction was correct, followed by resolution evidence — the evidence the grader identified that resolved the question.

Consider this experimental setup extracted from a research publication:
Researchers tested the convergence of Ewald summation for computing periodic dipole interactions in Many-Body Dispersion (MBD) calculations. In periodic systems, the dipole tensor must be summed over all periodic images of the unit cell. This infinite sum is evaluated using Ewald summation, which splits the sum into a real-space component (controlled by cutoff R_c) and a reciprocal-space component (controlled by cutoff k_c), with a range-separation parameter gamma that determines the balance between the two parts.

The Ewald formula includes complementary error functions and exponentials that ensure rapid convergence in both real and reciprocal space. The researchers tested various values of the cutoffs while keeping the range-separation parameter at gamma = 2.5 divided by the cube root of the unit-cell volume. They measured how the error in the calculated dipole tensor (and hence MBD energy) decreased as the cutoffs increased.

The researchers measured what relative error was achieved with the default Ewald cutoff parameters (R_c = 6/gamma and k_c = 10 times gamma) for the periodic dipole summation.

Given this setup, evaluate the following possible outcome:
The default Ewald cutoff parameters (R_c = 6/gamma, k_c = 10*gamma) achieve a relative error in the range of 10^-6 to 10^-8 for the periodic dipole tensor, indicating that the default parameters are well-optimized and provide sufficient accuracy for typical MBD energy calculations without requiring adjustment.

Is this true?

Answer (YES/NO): NO